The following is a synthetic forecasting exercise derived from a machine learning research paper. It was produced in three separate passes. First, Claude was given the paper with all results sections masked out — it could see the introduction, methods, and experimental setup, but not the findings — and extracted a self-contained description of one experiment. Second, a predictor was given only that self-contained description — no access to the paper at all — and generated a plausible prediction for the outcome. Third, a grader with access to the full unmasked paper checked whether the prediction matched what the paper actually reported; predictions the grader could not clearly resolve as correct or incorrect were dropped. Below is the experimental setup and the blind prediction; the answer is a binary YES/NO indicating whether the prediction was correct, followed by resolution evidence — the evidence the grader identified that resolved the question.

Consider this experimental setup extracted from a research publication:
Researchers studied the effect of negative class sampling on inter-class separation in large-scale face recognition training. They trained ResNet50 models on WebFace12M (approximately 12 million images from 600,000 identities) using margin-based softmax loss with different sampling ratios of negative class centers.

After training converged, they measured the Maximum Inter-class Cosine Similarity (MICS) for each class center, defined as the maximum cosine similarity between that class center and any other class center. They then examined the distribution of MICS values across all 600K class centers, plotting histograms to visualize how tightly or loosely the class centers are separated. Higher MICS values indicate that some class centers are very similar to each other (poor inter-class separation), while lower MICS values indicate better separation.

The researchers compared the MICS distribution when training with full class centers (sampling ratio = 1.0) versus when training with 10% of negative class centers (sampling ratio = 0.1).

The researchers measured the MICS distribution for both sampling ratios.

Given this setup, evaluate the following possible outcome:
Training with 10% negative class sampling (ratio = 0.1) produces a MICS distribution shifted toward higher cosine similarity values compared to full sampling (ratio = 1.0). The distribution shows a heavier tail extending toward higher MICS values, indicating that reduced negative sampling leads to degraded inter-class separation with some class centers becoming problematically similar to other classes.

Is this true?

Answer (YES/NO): YES